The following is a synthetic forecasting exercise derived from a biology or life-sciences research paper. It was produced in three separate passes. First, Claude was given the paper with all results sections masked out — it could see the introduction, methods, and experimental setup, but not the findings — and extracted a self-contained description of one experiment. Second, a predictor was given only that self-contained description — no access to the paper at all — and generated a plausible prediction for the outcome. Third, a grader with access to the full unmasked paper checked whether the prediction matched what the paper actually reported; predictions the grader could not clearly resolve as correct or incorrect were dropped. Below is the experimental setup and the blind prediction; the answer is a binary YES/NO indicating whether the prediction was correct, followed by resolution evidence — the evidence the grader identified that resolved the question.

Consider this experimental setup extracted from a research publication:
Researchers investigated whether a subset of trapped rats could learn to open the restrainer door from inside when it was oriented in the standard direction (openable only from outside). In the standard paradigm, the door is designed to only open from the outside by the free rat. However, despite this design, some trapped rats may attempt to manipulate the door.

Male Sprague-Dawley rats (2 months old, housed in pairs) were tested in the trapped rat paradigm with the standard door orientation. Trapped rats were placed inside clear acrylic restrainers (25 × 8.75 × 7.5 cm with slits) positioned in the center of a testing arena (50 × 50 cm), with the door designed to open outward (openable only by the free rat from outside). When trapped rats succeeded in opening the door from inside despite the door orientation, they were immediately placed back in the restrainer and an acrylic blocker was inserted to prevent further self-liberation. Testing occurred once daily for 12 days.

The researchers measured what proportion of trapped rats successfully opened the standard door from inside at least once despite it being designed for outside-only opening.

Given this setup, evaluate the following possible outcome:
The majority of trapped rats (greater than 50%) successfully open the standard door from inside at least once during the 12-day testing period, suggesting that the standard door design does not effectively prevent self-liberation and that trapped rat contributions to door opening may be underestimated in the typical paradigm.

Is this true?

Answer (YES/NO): NO